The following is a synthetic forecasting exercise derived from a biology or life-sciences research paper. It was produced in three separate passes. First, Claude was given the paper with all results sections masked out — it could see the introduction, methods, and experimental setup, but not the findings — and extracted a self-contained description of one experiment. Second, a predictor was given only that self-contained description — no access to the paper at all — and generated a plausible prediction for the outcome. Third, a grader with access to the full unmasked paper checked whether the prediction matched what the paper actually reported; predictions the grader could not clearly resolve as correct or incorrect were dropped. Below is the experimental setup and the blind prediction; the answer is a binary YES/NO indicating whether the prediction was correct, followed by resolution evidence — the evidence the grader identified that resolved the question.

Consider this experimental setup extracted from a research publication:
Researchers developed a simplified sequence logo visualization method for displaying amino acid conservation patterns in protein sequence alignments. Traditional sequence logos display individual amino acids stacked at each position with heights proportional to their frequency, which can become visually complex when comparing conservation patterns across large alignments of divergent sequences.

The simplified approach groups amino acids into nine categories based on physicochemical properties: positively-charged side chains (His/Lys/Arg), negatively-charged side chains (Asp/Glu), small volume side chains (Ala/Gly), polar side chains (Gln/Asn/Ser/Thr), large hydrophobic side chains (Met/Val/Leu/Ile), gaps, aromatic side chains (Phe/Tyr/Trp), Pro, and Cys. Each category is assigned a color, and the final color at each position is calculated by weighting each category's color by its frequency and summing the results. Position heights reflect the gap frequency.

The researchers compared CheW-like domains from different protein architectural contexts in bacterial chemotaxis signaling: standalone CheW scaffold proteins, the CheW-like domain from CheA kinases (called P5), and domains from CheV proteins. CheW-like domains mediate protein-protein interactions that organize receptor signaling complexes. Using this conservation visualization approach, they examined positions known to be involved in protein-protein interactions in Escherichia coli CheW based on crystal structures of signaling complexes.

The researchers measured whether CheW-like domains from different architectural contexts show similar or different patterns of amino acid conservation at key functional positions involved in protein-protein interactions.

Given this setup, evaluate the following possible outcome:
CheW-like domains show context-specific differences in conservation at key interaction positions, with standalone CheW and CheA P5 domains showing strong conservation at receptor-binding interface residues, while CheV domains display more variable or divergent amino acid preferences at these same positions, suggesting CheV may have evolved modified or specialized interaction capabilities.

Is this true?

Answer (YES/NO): NO